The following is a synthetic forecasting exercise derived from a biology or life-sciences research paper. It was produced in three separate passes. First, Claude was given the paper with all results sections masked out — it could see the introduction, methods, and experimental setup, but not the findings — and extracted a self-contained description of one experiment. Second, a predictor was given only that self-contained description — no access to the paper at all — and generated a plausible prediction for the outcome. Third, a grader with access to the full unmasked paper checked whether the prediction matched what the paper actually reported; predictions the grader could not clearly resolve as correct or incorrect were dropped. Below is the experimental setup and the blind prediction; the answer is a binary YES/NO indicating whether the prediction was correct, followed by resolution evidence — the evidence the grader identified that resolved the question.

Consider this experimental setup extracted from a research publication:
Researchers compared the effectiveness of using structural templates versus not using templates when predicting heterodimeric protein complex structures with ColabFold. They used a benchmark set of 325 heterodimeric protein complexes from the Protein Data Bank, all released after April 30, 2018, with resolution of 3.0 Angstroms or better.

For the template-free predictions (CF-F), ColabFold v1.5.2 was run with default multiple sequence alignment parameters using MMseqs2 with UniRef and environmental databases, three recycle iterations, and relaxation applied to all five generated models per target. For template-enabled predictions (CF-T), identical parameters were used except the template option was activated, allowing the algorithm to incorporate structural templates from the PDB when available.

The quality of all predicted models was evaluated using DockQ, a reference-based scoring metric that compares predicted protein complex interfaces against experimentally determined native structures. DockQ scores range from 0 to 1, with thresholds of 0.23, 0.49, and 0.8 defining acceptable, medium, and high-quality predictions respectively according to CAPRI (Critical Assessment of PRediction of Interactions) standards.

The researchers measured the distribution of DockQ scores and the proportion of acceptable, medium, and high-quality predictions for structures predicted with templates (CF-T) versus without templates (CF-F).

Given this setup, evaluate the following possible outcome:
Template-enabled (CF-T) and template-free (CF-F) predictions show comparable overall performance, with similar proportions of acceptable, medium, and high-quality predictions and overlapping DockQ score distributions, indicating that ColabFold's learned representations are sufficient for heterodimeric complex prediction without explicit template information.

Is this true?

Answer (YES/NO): NO